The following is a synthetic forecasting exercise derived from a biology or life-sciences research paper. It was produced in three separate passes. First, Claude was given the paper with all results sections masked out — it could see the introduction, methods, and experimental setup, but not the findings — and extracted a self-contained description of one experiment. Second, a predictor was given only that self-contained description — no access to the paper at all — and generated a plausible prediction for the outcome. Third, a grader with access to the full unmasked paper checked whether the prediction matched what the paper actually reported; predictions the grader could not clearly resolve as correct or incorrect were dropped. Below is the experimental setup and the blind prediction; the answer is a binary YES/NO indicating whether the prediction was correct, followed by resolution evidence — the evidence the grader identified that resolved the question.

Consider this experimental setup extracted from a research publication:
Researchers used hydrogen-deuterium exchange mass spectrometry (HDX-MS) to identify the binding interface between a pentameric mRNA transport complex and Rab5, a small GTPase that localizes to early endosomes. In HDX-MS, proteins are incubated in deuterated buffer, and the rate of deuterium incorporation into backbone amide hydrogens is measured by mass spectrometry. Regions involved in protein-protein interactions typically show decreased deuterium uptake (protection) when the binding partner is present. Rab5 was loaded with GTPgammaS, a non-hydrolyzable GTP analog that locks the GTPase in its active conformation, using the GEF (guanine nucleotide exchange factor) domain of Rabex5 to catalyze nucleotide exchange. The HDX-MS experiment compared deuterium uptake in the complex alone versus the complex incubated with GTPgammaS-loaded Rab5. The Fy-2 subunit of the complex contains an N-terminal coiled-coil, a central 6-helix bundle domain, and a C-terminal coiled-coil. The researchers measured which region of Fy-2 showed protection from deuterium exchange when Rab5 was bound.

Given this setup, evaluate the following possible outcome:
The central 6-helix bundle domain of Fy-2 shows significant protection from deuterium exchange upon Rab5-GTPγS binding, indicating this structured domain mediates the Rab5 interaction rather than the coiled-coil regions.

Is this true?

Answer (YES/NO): NO